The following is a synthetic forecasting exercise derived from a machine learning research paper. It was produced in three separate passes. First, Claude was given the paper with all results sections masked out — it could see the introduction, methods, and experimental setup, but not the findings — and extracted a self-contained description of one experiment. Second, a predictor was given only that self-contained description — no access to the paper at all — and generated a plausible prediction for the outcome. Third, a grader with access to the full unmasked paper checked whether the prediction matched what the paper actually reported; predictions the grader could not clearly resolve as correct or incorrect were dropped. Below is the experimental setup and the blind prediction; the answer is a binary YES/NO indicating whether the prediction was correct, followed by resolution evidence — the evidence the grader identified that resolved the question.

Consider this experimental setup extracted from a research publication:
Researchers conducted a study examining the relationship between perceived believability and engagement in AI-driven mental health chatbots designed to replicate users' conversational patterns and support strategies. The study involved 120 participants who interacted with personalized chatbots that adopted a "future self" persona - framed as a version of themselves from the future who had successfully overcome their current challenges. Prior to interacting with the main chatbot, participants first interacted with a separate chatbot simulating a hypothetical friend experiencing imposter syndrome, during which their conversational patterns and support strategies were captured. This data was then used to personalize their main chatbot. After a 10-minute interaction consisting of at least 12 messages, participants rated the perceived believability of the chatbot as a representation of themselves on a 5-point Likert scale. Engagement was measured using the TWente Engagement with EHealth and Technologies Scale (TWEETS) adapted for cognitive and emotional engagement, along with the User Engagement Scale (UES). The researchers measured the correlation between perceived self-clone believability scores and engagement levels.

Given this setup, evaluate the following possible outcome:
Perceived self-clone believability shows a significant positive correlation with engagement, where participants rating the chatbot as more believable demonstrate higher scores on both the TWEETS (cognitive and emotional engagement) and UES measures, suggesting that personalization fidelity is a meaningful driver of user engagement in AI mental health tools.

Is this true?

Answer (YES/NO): NO